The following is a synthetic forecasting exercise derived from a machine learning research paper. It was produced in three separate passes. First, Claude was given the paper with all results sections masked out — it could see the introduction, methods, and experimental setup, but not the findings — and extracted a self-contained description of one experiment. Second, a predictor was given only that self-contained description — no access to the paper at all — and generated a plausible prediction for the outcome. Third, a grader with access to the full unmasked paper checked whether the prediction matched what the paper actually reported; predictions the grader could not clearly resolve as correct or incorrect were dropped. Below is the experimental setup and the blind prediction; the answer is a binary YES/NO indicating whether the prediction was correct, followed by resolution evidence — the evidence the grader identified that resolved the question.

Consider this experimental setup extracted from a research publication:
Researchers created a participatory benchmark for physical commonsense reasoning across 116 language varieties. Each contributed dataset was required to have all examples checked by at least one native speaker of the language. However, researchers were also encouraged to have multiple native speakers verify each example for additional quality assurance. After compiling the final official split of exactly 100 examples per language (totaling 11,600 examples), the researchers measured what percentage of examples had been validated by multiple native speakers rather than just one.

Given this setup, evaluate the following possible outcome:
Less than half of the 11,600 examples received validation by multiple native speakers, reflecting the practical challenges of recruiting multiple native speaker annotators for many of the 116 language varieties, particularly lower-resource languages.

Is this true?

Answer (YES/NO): NO